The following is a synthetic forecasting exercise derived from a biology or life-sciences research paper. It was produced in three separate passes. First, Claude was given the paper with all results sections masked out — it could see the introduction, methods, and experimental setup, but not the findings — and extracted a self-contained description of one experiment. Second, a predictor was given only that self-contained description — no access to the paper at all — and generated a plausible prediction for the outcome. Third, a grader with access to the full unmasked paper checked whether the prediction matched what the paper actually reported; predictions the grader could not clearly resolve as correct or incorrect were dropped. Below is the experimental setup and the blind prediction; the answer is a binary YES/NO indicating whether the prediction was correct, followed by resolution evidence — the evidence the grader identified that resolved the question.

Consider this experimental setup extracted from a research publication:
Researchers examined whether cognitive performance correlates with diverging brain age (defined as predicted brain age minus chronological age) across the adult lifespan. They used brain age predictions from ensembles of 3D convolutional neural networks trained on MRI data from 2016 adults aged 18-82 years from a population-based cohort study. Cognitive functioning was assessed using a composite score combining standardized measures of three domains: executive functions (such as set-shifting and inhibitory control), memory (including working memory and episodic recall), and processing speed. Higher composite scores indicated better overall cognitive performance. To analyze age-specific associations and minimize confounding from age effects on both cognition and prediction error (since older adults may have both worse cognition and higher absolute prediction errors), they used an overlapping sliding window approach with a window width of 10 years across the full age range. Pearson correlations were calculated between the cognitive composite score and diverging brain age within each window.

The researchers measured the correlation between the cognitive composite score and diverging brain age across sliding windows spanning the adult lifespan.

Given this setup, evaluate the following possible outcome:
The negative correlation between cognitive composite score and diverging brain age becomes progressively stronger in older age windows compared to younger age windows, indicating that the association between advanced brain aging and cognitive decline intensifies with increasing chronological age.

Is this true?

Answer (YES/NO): NO